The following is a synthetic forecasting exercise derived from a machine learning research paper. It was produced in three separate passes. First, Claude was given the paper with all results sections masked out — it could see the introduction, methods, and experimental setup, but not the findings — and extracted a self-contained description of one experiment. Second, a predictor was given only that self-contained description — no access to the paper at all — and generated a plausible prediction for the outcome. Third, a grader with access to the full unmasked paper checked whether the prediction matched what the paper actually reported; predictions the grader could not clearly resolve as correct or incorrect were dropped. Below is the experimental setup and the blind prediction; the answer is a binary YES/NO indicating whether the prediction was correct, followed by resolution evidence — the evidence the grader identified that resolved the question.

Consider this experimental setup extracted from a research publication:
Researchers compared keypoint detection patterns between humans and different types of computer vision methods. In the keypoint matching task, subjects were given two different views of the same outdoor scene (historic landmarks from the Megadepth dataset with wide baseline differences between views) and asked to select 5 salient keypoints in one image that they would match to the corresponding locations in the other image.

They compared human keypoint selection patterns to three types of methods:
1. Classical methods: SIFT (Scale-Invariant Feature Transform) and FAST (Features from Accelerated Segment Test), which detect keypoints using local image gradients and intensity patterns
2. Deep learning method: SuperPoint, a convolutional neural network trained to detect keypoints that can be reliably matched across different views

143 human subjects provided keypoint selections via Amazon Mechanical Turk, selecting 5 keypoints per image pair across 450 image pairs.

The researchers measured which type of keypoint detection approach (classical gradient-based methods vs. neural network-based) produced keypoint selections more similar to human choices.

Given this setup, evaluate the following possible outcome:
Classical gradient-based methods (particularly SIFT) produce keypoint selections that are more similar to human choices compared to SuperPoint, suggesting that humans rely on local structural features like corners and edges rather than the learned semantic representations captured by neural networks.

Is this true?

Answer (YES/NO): NO